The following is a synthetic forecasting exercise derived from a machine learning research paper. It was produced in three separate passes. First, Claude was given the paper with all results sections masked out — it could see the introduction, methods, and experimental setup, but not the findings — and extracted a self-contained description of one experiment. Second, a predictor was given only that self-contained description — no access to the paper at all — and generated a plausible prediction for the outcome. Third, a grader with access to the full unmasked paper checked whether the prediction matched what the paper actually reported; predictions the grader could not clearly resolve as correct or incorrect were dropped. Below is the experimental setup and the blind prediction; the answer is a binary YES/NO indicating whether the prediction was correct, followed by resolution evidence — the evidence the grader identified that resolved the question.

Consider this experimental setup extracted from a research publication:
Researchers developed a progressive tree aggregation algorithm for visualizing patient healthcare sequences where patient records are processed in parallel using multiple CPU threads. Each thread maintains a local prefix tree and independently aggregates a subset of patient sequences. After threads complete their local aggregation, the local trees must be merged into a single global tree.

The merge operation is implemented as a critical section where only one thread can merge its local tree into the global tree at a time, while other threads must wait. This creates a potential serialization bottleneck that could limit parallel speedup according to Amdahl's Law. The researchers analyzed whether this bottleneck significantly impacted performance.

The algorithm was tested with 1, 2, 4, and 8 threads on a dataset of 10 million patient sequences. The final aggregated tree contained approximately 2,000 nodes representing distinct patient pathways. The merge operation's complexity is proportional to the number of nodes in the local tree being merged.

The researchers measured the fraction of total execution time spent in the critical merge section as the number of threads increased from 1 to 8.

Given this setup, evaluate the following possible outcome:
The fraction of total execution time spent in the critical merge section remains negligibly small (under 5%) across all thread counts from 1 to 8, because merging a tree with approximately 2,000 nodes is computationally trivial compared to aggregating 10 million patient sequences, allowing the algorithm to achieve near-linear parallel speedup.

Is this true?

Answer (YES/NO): YES